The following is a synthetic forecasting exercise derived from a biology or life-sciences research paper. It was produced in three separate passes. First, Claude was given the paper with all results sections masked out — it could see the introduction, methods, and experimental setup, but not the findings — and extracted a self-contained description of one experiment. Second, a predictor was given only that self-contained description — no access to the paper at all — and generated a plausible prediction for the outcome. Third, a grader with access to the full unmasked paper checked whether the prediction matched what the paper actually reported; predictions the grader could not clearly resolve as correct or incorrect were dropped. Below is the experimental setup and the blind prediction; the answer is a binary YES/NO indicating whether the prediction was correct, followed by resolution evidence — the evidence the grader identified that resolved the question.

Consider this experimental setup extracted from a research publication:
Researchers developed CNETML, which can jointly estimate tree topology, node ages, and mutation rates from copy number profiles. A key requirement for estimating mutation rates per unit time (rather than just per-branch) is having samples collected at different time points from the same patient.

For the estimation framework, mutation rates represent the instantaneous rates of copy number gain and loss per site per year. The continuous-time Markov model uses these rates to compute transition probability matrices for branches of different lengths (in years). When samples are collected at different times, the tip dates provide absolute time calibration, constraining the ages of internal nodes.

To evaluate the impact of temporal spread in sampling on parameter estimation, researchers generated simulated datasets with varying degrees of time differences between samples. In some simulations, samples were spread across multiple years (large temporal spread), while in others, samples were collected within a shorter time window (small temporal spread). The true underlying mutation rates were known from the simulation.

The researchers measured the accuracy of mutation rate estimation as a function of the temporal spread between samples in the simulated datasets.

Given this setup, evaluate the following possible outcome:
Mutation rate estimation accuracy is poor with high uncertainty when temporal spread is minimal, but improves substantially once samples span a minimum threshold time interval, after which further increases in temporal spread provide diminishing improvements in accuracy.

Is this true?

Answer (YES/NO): NO